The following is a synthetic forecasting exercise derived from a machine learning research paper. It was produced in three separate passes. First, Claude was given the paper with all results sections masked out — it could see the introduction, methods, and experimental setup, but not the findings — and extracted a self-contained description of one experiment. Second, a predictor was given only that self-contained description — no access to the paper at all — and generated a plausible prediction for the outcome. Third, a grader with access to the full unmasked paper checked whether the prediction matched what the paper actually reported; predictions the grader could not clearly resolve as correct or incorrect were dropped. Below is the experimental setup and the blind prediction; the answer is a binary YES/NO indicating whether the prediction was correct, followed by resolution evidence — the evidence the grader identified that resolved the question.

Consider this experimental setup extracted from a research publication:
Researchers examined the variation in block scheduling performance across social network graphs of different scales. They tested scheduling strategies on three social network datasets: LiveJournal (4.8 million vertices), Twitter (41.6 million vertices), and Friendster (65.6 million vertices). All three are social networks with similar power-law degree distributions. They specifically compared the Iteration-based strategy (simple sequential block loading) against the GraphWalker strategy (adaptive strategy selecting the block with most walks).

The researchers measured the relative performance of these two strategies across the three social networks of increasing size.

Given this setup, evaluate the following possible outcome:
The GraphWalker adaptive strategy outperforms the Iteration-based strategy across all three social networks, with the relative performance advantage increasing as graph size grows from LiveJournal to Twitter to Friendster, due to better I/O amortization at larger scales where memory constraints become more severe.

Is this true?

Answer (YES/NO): NO